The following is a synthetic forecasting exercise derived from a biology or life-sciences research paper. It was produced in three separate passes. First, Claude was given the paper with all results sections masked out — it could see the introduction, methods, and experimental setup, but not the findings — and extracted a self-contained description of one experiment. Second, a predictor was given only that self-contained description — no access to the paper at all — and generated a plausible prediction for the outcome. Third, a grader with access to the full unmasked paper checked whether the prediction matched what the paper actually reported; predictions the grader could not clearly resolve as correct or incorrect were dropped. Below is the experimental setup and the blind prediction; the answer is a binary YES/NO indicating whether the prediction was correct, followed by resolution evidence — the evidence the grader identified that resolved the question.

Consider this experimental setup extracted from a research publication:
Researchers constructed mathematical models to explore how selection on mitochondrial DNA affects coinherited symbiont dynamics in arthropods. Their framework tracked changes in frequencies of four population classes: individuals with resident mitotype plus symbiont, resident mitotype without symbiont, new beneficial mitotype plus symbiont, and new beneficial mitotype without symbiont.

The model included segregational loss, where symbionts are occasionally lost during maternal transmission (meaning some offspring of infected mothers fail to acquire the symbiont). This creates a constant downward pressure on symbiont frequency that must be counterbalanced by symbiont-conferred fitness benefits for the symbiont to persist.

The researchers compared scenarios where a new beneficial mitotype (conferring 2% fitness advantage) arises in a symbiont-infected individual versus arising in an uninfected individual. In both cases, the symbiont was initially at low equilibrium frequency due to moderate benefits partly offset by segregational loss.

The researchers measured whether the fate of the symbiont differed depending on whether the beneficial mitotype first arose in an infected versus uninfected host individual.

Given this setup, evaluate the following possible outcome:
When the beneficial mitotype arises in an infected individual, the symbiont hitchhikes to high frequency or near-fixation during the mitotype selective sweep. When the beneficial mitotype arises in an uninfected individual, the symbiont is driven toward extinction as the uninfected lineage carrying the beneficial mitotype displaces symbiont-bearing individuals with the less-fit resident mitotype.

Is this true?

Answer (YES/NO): NO